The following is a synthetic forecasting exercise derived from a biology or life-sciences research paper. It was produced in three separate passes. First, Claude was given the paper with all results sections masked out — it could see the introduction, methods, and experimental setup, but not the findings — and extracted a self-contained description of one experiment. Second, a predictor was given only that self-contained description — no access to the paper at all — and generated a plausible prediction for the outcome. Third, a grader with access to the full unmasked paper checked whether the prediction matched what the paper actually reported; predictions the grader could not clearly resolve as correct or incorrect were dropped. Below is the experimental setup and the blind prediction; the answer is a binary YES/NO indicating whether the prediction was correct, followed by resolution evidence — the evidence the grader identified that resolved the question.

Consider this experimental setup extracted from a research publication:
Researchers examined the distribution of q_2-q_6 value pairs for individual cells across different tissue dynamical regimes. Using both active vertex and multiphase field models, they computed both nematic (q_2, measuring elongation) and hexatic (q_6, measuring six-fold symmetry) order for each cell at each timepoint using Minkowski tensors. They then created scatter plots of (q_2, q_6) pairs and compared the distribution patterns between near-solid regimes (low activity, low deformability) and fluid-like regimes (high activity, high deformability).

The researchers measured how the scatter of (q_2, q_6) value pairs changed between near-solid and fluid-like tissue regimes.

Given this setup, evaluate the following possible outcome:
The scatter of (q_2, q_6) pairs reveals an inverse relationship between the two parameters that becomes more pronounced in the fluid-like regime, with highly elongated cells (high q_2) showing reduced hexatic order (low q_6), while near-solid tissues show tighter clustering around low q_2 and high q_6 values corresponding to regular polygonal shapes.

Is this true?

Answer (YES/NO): NO